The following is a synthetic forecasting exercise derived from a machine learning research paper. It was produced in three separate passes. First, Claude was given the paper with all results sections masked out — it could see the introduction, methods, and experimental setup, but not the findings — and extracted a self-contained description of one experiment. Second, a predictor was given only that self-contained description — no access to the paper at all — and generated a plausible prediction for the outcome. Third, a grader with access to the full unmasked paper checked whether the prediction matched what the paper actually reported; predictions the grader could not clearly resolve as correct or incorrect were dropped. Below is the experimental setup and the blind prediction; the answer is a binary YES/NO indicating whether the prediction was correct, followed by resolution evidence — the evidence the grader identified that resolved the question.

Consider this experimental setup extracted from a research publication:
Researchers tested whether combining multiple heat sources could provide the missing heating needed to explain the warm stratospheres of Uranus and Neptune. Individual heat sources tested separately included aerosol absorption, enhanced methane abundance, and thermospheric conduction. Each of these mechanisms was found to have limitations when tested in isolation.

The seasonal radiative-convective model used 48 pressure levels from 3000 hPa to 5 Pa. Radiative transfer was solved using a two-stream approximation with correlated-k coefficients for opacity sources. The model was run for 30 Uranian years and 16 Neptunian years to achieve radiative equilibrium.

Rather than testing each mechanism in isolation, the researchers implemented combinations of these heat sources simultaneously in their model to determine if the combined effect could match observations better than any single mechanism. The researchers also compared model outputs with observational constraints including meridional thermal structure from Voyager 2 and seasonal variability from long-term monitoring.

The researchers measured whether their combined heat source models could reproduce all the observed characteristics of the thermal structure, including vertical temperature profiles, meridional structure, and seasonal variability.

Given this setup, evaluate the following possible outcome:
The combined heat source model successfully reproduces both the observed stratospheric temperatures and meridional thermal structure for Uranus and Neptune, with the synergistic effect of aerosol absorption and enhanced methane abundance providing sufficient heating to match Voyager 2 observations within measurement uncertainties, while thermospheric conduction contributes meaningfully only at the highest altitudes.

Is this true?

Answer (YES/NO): NO